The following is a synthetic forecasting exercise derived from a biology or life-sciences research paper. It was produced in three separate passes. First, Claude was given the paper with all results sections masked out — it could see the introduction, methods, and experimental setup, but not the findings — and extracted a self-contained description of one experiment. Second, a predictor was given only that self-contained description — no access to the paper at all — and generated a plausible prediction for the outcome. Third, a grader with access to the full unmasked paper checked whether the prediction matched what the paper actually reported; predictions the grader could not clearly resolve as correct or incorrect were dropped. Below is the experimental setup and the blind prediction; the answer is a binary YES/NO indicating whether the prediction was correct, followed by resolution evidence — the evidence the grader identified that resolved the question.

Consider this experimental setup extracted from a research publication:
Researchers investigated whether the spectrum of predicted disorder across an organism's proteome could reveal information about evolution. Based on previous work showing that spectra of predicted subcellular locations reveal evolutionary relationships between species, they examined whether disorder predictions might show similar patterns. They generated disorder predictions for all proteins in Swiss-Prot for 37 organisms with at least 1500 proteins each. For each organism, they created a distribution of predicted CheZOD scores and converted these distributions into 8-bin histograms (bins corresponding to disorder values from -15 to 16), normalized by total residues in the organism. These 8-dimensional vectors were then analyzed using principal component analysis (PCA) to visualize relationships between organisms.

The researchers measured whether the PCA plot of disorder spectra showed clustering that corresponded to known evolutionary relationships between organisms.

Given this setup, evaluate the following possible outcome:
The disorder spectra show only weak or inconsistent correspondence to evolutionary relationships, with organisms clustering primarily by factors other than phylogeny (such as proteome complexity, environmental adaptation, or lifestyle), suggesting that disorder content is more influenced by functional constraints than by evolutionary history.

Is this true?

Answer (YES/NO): NO